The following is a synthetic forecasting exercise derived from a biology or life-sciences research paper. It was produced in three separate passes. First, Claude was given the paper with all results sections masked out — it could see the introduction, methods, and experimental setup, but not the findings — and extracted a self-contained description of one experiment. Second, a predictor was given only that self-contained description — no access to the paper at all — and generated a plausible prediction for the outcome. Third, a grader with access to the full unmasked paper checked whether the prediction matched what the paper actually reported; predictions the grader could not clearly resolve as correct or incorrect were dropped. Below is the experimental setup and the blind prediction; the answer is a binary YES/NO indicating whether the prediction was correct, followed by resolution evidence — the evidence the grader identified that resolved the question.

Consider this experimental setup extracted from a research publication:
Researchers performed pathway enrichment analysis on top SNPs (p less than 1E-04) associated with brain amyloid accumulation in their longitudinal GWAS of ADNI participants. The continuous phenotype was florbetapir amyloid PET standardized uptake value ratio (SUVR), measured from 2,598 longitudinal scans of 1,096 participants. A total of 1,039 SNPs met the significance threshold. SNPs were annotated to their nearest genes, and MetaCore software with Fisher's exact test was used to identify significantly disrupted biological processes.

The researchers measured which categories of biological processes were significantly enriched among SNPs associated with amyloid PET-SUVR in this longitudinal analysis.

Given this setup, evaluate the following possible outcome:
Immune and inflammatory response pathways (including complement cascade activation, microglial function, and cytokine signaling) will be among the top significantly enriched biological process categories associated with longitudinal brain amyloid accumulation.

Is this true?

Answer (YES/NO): YES